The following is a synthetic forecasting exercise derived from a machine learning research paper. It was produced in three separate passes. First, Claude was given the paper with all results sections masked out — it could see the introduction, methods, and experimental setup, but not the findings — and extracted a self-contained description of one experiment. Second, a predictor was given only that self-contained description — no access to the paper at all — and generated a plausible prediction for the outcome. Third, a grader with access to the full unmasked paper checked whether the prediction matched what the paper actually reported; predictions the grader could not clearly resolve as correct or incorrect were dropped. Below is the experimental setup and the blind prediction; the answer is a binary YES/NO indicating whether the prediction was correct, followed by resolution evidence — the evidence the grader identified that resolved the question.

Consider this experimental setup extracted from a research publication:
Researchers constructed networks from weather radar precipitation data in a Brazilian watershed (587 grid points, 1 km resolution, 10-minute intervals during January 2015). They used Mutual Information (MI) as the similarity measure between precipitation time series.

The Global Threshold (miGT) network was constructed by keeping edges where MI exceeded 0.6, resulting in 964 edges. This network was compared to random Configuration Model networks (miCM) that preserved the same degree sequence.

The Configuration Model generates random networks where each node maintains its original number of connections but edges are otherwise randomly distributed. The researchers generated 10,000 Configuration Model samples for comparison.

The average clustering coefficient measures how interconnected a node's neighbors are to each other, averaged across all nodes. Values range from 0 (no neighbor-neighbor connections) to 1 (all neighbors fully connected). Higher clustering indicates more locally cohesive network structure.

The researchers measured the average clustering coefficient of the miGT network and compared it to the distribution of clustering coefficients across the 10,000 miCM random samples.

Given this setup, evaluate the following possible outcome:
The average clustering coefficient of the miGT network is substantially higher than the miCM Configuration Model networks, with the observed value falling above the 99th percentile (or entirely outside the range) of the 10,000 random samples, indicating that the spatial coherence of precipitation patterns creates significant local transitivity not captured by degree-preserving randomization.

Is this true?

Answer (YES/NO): YES